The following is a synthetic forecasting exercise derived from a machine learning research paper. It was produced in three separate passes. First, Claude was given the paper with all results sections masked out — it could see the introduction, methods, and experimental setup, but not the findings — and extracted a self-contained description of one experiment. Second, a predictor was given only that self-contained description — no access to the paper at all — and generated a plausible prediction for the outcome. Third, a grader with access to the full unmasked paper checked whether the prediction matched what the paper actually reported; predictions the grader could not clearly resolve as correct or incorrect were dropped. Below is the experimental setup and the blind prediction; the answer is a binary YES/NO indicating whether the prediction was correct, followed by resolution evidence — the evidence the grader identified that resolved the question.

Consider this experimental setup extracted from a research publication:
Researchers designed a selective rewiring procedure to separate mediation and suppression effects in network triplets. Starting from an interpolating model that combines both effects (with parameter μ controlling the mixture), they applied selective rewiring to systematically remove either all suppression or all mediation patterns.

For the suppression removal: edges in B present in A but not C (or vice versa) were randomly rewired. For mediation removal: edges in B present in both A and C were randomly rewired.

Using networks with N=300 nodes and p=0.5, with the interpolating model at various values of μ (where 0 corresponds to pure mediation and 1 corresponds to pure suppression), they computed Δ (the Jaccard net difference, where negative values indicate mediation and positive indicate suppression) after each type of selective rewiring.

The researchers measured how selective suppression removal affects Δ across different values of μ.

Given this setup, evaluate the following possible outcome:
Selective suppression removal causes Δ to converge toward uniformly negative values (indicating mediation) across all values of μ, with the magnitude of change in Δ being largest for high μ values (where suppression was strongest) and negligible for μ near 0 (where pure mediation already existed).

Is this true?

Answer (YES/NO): NO